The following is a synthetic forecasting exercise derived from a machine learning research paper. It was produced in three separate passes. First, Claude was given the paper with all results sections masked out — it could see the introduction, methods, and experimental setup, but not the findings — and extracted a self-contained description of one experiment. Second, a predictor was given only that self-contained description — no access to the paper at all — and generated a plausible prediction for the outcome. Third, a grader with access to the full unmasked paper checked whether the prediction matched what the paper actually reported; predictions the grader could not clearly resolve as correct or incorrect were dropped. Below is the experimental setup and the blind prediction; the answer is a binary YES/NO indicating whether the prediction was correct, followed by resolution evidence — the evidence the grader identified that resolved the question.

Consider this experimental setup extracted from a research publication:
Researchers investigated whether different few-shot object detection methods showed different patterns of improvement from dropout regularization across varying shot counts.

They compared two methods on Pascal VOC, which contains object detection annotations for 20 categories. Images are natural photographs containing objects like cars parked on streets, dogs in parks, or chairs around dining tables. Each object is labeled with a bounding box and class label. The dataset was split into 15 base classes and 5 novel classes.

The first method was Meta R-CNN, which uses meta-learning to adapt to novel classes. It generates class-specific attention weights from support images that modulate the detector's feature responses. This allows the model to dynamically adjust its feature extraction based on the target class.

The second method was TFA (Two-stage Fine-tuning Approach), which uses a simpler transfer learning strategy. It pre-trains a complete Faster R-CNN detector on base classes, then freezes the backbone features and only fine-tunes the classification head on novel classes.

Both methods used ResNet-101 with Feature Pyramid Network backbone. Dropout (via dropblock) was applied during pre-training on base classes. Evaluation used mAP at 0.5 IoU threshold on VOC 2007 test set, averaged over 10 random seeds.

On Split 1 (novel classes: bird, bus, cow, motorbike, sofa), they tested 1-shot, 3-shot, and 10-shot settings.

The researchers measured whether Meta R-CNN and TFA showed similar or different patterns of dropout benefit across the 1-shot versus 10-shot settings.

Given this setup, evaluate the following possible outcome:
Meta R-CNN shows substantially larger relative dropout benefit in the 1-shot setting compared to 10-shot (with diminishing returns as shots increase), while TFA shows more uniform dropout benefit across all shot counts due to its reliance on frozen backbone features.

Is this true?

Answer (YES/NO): YES